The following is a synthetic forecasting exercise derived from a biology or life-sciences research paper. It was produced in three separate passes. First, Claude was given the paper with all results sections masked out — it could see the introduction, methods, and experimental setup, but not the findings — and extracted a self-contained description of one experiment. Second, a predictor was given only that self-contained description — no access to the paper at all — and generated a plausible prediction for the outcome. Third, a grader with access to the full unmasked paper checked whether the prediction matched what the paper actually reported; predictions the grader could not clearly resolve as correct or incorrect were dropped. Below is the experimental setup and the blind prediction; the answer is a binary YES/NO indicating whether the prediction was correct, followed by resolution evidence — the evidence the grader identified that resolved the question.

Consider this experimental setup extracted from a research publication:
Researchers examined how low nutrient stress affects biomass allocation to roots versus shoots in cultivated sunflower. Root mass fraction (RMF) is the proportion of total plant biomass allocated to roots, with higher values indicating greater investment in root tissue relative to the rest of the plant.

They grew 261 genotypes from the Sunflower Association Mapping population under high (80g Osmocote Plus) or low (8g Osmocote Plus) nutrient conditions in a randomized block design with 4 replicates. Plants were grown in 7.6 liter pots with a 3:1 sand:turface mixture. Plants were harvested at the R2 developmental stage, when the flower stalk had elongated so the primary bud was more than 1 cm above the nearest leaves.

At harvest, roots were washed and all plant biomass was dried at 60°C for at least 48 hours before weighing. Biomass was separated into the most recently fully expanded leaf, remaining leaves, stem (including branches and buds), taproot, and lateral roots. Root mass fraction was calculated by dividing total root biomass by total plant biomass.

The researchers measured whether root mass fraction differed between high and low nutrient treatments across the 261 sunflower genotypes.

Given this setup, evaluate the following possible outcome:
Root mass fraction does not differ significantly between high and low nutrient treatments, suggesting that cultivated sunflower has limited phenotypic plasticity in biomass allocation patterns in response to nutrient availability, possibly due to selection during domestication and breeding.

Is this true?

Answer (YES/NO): NO